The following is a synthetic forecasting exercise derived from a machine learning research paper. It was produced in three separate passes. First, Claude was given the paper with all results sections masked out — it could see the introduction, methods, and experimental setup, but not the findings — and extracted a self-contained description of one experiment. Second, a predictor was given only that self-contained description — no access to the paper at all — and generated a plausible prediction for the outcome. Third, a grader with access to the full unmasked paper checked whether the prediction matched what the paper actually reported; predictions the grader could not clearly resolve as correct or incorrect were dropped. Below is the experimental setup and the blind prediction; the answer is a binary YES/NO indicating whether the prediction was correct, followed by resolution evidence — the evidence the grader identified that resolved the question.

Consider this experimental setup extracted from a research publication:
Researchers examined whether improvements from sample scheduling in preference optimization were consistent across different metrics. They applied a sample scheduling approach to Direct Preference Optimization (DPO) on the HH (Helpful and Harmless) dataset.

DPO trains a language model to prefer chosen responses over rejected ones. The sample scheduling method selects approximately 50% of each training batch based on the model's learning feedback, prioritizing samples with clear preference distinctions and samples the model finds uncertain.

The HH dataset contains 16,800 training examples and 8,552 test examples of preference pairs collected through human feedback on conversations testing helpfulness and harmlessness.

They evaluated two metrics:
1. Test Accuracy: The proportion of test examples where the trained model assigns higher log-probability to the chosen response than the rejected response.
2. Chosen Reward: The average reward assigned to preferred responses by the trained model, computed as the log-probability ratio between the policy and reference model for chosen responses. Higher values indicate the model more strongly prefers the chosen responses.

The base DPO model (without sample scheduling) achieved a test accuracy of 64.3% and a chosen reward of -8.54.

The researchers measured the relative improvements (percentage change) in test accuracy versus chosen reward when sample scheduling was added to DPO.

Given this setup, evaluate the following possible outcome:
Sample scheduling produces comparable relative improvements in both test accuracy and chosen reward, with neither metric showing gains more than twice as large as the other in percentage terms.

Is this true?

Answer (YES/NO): NO